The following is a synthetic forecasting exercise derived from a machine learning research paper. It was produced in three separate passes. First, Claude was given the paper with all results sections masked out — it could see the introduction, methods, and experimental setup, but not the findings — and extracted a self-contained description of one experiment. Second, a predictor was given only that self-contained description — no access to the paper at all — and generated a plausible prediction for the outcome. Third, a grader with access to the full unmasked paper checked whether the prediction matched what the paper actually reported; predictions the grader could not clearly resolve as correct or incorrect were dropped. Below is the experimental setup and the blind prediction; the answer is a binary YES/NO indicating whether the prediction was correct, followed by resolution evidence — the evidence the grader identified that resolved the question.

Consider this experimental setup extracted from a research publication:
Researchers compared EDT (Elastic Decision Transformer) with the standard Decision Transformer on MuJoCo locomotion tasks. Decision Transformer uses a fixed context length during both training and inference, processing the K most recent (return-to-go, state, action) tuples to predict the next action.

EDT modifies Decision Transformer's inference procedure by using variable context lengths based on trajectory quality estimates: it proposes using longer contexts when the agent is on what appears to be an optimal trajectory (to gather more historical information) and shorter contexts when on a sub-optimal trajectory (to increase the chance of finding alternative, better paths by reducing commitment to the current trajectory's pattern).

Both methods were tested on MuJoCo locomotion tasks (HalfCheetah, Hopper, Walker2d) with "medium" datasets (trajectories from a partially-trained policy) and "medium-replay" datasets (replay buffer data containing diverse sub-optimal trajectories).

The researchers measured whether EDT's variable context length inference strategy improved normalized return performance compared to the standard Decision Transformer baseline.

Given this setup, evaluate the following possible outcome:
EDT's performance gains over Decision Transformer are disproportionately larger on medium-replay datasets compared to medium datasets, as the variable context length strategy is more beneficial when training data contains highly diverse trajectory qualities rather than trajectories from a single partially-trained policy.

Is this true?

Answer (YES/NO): YES